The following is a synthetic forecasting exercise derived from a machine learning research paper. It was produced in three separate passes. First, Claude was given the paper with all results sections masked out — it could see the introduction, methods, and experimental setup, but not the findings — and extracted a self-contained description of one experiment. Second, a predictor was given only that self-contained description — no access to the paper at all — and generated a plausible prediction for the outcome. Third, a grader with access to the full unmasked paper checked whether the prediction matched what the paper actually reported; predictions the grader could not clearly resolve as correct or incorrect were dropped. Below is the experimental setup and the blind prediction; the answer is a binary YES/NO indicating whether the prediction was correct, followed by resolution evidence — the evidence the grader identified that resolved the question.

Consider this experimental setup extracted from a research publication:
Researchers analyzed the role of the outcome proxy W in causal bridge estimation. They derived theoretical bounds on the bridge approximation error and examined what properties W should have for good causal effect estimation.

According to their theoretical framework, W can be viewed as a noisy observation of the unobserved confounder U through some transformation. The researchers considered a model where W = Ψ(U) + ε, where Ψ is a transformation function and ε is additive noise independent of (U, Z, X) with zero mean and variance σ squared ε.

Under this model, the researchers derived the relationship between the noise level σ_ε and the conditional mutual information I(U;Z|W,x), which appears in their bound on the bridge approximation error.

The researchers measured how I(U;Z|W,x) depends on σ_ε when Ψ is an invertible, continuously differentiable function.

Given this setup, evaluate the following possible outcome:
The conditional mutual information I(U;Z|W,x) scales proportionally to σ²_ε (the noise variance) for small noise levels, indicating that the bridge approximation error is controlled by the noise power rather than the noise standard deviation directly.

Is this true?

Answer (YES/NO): NO